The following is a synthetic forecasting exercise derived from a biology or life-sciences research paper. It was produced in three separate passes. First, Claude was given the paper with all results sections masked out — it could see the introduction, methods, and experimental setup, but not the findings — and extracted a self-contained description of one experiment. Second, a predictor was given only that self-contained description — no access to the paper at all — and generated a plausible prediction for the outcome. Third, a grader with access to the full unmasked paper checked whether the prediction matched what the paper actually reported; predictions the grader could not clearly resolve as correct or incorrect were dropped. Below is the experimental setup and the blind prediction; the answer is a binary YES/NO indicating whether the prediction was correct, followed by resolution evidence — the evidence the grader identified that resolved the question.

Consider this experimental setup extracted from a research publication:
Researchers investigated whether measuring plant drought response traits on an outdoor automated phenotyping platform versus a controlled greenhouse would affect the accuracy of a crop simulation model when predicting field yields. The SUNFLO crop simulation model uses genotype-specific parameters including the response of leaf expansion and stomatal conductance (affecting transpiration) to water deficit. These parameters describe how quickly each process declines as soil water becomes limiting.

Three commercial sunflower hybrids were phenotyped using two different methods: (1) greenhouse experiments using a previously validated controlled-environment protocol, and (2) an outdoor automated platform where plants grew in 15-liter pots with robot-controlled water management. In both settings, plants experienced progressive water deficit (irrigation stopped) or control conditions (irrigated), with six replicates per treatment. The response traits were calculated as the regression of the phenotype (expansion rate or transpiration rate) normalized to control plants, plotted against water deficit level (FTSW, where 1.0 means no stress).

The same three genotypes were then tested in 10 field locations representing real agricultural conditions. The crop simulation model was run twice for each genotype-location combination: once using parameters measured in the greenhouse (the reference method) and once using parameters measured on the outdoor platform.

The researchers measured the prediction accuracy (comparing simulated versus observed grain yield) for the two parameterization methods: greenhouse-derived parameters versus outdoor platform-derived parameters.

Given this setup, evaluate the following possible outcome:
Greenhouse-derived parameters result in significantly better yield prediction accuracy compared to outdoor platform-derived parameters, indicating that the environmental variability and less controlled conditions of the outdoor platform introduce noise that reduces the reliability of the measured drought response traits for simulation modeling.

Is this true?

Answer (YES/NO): NO